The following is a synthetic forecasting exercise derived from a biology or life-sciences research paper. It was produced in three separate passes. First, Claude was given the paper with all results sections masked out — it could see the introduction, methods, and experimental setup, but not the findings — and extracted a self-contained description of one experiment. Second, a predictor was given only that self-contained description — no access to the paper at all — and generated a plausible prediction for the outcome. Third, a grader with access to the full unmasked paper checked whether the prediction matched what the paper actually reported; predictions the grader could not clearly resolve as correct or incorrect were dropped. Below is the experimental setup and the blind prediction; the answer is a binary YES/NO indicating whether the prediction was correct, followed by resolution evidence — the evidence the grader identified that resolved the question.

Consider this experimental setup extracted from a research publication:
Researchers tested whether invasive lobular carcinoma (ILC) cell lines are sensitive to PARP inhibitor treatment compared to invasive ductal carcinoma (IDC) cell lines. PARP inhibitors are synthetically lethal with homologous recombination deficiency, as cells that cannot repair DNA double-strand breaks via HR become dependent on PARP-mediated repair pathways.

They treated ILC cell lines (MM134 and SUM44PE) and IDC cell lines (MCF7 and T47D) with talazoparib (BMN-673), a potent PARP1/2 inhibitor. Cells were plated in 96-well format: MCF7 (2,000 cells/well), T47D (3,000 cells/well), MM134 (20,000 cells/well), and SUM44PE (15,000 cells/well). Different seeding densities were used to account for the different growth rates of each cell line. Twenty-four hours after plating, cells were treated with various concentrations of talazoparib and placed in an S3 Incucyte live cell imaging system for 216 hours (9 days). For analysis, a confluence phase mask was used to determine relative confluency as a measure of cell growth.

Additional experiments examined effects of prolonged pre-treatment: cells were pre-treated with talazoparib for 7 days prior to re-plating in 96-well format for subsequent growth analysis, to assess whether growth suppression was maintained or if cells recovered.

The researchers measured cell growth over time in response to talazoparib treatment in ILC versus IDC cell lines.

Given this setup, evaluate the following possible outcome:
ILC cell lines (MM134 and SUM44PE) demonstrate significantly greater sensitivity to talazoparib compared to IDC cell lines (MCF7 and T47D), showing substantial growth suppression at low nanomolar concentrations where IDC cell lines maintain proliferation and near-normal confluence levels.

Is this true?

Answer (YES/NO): NO